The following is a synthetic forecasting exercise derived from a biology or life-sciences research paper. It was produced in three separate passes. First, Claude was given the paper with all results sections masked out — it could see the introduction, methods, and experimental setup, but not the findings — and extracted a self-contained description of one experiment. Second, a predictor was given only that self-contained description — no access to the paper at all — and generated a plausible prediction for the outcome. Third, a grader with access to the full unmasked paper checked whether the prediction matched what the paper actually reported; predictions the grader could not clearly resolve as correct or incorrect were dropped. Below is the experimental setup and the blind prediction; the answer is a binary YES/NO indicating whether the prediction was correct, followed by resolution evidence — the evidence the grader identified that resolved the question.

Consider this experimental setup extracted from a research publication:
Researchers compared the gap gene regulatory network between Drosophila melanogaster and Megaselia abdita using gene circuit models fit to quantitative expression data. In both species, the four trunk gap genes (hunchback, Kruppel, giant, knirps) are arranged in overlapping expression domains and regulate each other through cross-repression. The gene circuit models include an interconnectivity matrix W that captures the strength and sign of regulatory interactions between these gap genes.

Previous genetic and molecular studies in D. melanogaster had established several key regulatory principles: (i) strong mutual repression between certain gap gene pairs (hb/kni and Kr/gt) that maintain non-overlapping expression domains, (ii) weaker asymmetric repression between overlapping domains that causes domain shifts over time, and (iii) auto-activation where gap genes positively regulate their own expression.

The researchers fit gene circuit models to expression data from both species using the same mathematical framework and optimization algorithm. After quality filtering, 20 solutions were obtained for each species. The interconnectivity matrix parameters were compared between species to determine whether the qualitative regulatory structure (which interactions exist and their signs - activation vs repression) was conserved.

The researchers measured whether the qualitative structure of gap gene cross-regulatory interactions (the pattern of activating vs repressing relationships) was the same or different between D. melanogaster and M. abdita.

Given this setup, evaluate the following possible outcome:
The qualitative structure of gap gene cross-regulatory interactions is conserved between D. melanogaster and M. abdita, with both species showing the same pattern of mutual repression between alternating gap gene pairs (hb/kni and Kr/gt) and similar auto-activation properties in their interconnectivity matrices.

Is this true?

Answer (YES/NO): YES